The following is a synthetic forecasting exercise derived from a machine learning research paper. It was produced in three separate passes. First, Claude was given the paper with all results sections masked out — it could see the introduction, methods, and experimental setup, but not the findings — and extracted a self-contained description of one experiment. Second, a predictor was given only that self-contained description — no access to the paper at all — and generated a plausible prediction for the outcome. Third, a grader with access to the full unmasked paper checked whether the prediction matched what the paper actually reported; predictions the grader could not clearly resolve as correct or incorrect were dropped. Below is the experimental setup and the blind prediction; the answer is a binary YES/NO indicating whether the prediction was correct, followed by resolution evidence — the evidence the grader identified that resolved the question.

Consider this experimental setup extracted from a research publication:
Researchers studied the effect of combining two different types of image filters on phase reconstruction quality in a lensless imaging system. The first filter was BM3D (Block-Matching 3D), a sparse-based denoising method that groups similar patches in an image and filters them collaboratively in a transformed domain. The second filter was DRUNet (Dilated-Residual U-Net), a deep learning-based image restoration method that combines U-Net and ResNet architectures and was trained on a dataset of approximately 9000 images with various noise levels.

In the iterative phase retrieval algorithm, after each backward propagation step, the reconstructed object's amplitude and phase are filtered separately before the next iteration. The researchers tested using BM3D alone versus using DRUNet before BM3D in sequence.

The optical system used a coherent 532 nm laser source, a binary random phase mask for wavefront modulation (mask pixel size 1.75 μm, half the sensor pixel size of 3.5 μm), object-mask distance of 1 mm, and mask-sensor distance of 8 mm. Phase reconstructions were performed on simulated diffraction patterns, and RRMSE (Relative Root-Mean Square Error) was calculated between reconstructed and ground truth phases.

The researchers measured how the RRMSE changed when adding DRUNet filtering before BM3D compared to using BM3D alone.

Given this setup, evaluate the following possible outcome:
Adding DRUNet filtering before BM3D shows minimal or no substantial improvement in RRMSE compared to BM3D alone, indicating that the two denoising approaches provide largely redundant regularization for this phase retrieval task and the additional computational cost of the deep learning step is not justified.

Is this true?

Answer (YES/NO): NO